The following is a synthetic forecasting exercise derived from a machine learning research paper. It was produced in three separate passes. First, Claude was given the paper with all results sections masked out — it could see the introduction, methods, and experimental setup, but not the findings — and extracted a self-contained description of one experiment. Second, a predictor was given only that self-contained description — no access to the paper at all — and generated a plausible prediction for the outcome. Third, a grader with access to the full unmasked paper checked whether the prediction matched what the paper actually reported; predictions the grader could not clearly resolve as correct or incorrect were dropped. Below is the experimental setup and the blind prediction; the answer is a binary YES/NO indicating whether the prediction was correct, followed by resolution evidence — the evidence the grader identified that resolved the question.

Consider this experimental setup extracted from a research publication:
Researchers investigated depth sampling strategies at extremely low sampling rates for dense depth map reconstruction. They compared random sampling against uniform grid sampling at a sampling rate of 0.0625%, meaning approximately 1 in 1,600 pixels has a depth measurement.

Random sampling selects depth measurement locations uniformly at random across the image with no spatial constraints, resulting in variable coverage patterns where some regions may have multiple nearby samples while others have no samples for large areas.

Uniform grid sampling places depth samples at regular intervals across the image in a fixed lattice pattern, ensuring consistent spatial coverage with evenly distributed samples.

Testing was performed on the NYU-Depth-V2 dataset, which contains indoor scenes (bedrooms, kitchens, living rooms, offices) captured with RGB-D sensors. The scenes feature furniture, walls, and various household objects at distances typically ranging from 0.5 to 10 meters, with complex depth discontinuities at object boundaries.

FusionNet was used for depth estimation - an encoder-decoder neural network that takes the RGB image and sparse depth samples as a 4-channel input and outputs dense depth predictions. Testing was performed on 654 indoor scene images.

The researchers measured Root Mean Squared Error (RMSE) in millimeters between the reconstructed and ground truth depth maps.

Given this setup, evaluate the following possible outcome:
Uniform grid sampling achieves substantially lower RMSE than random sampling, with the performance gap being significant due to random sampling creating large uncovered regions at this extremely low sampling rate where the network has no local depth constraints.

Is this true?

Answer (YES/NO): YES